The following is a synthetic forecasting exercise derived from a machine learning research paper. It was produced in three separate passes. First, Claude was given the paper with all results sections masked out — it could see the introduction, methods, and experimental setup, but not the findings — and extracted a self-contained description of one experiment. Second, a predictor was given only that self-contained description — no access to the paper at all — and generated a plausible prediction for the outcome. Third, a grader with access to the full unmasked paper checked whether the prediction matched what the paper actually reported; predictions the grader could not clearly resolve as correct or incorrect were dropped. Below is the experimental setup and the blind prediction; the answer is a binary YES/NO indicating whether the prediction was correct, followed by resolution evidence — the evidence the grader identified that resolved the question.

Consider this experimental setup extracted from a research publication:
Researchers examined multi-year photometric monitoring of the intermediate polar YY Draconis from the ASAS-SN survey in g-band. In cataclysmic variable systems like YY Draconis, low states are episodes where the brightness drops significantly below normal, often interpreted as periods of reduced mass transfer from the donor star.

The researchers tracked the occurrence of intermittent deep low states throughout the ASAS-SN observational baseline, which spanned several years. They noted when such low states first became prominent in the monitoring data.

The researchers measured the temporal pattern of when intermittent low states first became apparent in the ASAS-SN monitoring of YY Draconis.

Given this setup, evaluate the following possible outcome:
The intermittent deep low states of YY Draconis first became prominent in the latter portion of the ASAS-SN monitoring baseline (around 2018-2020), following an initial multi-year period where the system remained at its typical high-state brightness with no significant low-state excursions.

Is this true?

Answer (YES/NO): YES